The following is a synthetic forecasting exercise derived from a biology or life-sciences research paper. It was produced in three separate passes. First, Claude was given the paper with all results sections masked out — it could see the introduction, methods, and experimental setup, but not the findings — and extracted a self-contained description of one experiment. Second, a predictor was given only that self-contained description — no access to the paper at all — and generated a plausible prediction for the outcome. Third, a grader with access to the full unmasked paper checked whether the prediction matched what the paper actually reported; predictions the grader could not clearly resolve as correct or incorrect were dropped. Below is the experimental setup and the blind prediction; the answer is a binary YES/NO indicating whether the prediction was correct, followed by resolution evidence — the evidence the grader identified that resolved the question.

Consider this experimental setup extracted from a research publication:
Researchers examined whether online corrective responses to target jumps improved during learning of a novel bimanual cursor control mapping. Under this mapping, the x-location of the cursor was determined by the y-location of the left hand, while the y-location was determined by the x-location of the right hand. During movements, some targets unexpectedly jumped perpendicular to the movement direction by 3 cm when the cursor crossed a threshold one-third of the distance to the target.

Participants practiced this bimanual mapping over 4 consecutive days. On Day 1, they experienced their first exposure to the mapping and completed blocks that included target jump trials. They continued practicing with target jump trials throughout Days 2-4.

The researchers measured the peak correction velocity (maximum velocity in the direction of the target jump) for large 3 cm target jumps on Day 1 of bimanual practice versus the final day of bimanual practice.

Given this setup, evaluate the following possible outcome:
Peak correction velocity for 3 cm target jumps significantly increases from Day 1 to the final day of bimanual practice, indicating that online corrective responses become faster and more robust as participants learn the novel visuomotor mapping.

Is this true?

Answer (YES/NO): YES